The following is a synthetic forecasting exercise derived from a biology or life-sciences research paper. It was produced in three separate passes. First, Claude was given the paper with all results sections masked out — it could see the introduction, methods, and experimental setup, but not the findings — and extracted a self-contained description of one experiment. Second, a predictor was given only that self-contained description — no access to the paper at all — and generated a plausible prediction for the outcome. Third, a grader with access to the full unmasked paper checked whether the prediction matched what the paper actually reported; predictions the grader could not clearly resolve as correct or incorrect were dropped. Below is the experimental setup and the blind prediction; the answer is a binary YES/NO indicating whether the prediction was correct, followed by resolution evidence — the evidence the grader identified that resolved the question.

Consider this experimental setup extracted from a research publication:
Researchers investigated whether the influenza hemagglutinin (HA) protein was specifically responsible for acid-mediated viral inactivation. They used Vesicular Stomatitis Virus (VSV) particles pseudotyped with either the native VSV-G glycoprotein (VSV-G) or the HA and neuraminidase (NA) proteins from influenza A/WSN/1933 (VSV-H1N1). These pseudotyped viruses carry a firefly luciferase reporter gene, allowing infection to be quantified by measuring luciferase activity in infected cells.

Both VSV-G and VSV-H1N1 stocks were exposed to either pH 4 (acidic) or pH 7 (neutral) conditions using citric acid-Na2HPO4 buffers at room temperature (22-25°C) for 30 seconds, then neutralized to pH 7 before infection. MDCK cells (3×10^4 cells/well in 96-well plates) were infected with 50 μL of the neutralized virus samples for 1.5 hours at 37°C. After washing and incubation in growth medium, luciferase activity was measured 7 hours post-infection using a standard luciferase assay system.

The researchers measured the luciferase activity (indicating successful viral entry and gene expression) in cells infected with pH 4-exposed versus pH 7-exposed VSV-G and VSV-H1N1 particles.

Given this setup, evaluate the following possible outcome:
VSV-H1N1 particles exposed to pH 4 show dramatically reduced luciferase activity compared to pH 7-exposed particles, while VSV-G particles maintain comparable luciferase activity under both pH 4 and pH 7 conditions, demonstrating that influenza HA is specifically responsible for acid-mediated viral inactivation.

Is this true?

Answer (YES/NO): YES